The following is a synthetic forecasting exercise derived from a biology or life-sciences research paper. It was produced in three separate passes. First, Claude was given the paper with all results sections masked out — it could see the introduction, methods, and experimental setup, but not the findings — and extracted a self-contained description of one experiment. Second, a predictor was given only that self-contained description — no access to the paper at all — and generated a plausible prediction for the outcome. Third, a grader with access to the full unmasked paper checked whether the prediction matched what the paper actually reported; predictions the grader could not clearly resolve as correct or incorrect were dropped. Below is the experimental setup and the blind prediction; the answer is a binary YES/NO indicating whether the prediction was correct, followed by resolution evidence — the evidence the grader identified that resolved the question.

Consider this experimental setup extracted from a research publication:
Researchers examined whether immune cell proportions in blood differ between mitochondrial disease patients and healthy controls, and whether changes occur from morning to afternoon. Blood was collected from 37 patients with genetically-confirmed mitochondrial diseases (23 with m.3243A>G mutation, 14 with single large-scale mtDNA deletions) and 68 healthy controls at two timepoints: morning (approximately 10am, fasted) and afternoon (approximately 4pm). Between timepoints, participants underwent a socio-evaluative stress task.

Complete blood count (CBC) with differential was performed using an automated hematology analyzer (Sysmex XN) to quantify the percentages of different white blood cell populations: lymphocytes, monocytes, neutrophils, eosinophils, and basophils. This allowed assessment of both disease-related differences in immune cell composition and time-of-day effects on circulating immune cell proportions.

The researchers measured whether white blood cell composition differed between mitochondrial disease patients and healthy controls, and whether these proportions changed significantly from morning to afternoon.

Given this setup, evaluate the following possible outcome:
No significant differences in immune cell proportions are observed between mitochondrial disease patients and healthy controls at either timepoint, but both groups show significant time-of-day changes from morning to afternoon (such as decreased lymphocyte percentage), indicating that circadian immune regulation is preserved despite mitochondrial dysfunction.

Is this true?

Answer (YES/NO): NO